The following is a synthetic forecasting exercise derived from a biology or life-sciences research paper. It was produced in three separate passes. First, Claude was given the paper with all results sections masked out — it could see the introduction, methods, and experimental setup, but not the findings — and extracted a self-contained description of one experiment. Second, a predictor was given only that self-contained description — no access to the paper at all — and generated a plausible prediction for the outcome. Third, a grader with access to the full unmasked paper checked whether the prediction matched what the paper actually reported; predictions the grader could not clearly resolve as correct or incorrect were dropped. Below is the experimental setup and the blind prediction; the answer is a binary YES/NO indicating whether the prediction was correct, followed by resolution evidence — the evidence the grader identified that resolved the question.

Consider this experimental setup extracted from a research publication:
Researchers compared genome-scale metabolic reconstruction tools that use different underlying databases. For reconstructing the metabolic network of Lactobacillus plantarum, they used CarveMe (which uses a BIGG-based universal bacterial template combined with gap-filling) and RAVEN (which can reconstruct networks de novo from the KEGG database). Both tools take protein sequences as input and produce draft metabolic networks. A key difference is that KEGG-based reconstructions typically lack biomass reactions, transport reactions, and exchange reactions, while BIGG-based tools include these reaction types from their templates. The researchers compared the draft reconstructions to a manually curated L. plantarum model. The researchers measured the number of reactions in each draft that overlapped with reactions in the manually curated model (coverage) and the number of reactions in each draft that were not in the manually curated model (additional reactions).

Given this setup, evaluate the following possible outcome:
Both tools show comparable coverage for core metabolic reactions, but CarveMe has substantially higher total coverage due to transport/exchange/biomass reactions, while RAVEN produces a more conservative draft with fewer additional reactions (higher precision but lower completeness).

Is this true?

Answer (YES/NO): NO